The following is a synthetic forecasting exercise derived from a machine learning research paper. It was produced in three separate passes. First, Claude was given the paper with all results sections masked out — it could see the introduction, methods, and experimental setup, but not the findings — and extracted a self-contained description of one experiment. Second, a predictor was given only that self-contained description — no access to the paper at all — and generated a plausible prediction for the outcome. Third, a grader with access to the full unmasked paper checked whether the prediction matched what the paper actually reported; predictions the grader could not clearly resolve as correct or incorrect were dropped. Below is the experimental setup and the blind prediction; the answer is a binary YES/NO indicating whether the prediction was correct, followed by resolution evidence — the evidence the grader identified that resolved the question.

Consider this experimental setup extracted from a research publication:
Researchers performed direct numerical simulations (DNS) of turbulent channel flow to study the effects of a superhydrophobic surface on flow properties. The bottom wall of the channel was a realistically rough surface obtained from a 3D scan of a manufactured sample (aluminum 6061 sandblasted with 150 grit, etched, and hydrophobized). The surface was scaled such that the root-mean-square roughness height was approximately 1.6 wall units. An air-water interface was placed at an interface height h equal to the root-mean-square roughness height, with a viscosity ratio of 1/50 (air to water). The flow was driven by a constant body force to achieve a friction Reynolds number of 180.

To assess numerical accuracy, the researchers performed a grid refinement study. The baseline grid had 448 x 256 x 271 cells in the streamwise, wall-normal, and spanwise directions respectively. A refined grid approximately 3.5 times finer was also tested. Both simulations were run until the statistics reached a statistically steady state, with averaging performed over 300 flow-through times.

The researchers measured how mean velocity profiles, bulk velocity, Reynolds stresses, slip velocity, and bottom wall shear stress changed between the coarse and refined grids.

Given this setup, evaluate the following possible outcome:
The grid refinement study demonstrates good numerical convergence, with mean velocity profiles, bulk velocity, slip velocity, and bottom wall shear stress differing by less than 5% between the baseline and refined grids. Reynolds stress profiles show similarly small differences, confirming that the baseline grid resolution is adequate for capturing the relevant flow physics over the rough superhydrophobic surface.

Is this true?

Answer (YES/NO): YES